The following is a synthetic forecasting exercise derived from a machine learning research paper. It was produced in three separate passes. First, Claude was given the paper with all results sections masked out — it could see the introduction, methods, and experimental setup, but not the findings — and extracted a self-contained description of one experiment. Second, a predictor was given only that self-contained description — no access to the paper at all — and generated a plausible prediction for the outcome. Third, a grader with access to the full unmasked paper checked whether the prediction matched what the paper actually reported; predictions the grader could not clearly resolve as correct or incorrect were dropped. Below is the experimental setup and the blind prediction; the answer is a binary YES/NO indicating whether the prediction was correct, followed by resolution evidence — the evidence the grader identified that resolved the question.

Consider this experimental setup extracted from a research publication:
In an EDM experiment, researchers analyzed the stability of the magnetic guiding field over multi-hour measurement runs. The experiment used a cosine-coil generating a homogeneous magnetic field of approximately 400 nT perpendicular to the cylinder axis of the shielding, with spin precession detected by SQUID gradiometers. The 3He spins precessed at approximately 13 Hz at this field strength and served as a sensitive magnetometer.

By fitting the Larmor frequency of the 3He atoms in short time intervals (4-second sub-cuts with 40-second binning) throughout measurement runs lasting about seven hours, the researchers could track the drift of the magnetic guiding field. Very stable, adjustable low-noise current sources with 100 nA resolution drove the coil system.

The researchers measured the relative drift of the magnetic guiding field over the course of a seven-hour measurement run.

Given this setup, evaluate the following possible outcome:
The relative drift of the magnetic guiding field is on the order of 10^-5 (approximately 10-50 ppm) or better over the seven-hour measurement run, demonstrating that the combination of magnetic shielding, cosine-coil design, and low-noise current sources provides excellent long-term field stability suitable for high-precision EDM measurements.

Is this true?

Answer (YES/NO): YES